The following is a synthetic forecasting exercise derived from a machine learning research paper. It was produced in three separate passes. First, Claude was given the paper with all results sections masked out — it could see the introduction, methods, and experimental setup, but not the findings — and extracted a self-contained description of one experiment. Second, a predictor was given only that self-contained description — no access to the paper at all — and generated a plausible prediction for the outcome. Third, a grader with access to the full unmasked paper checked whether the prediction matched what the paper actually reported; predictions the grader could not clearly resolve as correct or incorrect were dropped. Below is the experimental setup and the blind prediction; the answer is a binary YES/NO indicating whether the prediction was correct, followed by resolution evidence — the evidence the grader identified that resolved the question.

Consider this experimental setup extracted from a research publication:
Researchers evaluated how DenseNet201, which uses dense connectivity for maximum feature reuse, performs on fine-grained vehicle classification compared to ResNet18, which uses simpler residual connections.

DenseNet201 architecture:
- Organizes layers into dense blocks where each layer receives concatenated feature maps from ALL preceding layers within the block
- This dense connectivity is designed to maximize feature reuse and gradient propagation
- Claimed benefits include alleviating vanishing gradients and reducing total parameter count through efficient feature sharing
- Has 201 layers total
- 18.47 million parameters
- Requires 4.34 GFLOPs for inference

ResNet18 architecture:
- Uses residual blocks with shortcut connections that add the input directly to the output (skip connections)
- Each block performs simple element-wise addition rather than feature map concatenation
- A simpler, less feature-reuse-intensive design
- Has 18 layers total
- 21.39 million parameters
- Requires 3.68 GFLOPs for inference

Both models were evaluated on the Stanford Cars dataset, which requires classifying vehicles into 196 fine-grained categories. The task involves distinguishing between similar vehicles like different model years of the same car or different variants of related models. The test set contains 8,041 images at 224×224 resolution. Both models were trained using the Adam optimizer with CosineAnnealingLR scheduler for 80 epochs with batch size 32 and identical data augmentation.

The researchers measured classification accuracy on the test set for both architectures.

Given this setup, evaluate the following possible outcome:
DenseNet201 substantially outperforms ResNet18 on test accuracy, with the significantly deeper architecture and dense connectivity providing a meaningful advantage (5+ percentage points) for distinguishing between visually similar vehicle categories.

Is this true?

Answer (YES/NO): NO